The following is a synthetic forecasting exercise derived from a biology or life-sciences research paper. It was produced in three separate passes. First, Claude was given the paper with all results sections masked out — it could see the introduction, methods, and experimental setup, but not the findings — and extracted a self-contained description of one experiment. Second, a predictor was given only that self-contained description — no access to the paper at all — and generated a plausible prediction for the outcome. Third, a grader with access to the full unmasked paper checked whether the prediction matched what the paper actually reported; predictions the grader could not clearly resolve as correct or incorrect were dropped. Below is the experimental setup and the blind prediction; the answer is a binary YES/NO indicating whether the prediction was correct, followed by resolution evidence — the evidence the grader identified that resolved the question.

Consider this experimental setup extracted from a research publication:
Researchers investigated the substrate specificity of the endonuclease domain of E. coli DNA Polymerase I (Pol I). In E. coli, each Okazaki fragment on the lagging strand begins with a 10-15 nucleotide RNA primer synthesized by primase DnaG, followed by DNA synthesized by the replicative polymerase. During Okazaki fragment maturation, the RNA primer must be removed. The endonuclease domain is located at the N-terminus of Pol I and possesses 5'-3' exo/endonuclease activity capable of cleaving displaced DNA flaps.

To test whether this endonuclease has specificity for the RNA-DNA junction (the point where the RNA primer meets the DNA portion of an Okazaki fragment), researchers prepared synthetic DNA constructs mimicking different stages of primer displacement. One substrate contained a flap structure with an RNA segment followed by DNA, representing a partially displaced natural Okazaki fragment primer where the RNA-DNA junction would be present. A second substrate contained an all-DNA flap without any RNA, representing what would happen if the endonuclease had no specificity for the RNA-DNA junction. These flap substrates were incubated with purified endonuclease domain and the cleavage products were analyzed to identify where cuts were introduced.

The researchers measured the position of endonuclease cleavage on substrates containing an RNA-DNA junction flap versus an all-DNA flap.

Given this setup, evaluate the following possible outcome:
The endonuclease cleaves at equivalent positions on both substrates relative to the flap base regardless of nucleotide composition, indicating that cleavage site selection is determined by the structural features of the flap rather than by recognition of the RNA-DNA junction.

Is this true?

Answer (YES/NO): NO